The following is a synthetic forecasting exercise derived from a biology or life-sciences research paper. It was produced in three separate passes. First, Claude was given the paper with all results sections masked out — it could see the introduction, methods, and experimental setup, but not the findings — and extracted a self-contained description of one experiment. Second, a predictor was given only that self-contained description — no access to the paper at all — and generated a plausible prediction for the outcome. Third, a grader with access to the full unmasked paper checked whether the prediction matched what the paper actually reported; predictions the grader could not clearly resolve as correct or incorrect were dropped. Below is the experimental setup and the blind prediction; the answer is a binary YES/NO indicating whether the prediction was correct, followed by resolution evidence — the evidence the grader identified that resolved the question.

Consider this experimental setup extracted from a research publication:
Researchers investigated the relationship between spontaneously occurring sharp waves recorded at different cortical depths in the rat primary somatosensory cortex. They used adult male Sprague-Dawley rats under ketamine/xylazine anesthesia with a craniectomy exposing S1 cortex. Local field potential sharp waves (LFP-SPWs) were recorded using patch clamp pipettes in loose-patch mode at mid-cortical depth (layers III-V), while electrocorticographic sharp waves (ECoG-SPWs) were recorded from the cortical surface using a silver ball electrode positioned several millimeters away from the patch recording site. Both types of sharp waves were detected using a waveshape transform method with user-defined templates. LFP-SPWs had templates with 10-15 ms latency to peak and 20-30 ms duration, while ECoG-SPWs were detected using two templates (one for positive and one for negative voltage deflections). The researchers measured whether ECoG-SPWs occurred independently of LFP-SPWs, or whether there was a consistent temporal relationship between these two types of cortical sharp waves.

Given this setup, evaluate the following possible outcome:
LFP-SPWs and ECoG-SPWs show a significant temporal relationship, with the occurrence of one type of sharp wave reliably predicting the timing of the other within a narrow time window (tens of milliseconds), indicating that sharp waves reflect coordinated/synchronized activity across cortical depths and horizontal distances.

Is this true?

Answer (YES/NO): YES